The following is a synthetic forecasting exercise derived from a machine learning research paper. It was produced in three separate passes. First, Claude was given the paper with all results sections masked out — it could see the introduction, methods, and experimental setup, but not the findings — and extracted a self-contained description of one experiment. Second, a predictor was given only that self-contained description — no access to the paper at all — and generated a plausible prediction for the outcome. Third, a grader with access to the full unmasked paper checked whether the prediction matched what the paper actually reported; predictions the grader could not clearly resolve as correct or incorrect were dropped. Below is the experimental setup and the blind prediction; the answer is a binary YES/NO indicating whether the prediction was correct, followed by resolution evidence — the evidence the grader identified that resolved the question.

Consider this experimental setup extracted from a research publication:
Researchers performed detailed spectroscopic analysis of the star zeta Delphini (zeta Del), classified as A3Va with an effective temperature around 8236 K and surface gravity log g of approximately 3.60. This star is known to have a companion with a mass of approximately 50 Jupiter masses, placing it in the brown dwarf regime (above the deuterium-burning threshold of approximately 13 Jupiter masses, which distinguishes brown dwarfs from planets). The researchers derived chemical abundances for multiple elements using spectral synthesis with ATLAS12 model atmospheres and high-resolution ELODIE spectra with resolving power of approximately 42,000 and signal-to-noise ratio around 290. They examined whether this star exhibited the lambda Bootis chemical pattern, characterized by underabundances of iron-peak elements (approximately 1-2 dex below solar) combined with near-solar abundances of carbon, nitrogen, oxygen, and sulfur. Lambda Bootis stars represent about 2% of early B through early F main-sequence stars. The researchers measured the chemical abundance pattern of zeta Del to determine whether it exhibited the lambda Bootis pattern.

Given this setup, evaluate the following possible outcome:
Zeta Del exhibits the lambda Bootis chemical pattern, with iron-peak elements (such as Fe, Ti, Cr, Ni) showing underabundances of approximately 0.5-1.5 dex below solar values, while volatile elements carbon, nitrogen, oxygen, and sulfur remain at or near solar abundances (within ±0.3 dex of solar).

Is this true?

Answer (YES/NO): YES